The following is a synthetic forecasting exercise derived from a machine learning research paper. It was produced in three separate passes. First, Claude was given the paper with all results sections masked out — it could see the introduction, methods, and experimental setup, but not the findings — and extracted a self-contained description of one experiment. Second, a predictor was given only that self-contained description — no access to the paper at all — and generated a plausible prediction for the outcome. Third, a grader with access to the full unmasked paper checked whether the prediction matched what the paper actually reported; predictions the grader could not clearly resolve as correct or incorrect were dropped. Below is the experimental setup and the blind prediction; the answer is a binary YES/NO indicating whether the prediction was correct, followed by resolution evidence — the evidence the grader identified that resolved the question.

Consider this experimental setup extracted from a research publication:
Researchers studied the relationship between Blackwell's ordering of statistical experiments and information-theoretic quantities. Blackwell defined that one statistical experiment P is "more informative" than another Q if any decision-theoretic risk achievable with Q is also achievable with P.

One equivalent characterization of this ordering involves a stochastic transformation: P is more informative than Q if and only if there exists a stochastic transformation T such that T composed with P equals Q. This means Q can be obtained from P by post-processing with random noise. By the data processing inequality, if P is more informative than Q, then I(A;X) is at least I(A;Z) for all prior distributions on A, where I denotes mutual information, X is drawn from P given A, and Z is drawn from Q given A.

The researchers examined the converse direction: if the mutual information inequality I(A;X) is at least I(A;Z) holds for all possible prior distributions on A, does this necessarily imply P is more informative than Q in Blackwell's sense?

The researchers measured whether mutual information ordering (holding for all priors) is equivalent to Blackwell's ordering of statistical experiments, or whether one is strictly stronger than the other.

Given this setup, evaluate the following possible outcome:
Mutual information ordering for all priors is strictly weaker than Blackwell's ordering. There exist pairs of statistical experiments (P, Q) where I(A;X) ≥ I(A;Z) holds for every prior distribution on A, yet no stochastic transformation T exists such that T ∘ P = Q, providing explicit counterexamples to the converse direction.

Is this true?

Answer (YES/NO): YES